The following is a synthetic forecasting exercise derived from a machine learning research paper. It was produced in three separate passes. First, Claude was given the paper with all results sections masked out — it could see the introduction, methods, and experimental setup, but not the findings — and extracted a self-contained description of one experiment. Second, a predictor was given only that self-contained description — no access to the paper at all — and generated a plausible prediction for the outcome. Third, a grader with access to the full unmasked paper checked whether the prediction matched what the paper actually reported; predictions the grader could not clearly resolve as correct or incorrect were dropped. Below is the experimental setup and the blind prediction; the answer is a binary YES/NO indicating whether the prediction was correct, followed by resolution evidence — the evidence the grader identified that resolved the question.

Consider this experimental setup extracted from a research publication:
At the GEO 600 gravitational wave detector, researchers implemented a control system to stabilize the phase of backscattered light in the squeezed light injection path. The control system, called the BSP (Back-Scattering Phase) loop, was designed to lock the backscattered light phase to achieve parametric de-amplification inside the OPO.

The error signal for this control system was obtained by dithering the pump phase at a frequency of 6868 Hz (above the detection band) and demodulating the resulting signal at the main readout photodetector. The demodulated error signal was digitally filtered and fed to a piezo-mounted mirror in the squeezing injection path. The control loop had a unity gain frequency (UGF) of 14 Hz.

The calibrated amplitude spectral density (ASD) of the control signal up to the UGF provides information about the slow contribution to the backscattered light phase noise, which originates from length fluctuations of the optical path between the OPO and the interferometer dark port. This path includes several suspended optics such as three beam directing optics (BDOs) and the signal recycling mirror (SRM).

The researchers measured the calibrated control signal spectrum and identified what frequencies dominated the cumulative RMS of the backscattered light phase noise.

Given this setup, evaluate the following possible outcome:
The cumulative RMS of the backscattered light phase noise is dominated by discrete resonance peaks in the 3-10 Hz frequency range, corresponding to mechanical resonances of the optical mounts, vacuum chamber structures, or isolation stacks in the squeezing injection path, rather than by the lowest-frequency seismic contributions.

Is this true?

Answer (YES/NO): NO